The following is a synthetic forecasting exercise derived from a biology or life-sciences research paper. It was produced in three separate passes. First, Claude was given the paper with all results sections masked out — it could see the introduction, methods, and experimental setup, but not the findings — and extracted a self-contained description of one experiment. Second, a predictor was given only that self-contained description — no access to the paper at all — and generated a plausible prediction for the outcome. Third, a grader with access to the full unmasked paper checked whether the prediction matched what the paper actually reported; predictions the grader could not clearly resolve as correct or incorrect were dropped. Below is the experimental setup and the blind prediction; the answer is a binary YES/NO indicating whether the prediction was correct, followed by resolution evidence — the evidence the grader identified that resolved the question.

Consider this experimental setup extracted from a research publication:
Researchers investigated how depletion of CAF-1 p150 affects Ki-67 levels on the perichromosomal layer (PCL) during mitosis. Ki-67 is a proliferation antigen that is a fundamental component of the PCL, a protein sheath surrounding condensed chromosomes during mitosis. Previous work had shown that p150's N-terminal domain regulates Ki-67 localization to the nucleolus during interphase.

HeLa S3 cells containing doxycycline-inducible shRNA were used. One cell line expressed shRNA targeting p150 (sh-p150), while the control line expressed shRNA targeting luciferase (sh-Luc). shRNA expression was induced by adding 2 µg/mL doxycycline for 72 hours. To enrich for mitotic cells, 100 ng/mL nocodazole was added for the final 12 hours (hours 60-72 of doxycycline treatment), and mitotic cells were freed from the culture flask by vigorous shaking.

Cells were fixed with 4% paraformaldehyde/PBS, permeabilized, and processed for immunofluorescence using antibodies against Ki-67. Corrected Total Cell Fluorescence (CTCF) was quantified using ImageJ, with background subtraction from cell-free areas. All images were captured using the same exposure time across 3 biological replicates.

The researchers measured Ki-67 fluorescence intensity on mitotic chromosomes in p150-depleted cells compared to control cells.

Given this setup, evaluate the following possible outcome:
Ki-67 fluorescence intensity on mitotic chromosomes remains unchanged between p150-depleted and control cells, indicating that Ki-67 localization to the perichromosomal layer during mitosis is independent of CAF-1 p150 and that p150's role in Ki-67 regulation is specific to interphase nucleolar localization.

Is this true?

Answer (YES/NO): NO